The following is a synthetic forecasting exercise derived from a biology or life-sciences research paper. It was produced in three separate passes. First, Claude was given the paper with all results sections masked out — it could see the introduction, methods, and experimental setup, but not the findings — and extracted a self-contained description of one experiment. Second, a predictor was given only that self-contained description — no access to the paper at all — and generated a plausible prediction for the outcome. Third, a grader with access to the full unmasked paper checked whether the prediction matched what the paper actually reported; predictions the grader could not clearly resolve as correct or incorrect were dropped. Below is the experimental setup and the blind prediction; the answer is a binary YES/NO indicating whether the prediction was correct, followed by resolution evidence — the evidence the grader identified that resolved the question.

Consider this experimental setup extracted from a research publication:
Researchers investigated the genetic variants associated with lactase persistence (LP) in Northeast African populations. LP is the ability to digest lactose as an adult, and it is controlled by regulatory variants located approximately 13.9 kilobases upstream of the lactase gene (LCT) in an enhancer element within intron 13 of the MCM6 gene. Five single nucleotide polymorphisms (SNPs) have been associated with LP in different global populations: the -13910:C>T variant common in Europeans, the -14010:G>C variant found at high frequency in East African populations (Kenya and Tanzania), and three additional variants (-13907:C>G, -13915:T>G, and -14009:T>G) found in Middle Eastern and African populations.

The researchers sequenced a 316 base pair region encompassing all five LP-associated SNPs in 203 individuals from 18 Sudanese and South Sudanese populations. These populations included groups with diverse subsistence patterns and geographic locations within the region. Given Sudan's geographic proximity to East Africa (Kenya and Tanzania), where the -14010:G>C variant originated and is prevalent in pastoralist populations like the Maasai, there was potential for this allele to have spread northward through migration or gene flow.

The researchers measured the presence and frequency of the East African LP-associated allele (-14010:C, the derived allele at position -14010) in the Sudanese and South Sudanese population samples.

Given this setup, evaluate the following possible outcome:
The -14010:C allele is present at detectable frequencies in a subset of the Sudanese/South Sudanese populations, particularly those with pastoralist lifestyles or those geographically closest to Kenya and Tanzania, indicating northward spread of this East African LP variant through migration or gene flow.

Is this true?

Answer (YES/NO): NO